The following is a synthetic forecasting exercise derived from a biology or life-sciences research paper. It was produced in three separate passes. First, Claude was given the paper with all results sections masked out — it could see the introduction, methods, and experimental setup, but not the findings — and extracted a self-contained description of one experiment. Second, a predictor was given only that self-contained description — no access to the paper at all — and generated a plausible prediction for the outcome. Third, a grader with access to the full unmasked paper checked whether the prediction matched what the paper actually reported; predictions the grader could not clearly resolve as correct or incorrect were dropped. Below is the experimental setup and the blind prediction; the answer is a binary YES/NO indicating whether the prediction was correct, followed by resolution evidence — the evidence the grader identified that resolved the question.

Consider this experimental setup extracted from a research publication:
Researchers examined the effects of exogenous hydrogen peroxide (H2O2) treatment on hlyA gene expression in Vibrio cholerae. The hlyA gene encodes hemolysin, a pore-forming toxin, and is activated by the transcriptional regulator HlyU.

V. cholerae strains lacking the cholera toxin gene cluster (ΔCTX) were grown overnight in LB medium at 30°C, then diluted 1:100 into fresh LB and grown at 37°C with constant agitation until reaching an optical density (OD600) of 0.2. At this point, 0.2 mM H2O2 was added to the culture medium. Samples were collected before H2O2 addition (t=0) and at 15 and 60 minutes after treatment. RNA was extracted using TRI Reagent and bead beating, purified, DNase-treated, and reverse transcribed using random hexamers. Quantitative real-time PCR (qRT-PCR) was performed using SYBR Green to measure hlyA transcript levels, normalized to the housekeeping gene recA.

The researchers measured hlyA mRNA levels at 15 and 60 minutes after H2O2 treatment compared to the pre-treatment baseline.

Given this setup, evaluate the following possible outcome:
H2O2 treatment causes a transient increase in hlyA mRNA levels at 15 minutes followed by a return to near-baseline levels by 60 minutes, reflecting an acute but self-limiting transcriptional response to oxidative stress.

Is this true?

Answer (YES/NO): NO